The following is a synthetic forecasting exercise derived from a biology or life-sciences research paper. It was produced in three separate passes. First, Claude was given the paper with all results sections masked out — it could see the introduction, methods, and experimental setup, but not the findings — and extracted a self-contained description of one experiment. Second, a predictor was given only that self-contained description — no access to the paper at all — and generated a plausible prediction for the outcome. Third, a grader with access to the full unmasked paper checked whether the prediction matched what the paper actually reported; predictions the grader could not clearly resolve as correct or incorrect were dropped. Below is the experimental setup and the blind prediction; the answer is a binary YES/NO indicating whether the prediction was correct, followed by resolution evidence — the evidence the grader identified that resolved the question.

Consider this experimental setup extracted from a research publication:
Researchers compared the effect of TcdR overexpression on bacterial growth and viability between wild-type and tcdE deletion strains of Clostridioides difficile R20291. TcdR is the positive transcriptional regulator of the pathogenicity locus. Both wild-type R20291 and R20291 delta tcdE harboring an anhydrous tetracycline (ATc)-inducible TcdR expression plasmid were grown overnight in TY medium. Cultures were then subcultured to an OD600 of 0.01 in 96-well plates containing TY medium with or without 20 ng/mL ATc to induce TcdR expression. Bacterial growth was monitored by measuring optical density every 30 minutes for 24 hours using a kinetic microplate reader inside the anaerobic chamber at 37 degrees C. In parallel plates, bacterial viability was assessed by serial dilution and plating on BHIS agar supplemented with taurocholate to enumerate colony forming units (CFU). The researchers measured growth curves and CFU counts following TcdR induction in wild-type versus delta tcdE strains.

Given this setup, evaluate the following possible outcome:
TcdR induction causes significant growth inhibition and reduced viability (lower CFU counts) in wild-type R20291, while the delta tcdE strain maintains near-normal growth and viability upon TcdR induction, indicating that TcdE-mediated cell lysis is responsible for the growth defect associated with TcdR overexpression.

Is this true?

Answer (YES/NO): YES